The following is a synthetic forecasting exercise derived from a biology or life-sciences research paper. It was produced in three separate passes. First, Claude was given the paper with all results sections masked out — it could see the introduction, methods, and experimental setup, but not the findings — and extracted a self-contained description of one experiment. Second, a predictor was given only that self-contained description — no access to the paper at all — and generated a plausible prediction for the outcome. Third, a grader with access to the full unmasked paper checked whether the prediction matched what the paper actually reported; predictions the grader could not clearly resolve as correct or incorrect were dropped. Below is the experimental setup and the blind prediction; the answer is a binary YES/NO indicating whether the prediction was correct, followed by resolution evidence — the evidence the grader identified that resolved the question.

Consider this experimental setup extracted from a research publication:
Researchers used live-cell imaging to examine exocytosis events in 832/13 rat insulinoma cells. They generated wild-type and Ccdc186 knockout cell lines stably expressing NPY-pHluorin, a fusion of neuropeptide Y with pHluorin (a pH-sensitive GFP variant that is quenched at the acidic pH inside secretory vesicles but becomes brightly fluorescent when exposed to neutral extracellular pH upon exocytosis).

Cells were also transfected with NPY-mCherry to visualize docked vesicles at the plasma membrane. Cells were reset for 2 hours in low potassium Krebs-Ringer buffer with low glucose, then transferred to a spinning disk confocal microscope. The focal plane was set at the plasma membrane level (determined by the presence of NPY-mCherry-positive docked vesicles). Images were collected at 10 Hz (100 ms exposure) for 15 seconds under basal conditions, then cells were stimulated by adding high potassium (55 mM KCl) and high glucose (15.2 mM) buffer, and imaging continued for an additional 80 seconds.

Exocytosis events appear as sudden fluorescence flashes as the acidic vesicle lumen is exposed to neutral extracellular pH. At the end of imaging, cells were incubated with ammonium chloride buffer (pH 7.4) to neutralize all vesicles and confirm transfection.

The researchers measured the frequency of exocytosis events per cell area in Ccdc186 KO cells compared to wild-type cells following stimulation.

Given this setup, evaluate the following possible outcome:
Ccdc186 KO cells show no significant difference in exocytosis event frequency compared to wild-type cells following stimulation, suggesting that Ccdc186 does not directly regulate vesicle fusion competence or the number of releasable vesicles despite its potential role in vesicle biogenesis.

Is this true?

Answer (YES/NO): NO